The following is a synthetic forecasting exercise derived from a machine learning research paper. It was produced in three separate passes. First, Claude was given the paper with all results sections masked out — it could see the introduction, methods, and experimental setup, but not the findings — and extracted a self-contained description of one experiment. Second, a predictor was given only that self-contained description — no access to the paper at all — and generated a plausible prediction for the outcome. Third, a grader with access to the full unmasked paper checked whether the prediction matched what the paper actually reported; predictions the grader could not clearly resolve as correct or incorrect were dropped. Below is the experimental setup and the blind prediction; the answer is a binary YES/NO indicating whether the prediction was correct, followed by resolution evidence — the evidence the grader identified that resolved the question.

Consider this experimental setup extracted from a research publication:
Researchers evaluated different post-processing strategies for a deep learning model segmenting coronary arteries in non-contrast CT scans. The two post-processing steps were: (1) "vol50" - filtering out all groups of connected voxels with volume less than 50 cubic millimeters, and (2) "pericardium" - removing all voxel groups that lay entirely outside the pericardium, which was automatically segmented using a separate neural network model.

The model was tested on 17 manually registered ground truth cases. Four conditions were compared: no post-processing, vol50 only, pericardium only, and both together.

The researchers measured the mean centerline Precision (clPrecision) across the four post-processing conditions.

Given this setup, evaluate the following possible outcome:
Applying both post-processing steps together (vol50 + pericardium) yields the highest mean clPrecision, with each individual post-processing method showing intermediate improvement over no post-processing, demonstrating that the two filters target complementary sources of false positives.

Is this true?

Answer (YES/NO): NO